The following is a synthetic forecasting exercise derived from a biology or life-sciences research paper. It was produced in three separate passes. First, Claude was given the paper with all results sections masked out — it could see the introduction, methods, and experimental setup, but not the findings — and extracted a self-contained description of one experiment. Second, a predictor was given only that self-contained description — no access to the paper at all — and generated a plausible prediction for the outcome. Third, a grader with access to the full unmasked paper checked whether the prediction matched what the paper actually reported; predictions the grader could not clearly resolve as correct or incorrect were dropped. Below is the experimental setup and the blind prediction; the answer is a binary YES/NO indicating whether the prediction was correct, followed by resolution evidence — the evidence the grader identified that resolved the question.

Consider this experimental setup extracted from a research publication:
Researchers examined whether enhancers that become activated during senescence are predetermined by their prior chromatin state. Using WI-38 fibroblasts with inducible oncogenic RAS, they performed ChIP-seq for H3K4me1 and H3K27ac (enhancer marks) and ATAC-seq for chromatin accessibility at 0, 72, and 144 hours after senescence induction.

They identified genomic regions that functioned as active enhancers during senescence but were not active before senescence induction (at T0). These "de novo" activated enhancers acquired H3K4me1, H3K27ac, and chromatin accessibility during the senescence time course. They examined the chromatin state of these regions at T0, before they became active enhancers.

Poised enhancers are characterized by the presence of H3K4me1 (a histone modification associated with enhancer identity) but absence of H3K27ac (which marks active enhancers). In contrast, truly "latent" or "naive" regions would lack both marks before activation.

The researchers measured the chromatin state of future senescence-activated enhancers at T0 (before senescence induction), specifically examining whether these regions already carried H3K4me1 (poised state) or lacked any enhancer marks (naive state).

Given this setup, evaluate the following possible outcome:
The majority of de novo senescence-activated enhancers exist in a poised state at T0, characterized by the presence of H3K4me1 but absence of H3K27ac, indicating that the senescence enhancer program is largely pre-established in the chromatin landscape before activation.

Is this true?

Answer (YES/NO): NO